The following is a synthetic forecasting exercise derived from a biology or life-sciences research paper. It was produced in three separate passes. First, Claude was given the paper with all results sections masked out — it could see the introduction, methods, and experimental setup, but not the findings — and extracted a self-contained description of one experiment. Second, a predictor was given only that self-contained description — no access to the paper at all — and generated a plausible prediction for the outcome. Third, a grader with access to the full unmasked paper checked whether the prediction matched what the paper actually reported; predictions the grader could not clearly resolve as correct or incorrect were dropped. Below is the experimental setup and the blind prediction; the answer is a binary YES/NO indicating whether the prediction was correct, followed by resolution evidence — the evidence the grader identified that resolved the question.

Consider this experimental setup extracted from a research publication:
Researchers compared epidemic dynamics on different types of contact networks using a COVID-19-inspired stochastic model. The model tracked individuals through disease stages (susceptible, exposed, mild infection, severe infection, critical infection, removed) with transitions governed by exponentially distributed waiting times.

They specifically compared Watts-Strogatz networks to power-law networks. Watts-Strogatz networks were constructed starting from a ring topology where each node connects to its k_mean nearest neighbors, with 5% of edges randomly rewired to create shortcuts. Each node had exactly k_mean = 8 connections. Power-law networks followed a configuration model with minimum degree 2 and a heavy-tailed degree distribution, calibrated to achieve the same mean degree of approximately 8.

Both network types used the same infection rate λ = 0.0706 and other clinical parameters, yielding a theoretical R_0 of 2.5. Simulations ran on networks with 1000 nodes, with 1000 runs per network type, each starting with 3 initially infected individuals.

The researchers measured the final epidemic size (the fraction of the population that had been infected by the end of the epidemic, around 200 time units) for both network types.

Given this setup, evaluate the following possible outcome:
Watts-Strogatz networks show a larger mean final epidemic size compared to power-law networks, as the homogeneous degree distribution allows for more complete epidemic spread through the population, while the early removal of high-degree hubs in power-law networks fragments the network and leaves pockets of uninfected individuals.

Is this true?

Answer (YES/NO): YES